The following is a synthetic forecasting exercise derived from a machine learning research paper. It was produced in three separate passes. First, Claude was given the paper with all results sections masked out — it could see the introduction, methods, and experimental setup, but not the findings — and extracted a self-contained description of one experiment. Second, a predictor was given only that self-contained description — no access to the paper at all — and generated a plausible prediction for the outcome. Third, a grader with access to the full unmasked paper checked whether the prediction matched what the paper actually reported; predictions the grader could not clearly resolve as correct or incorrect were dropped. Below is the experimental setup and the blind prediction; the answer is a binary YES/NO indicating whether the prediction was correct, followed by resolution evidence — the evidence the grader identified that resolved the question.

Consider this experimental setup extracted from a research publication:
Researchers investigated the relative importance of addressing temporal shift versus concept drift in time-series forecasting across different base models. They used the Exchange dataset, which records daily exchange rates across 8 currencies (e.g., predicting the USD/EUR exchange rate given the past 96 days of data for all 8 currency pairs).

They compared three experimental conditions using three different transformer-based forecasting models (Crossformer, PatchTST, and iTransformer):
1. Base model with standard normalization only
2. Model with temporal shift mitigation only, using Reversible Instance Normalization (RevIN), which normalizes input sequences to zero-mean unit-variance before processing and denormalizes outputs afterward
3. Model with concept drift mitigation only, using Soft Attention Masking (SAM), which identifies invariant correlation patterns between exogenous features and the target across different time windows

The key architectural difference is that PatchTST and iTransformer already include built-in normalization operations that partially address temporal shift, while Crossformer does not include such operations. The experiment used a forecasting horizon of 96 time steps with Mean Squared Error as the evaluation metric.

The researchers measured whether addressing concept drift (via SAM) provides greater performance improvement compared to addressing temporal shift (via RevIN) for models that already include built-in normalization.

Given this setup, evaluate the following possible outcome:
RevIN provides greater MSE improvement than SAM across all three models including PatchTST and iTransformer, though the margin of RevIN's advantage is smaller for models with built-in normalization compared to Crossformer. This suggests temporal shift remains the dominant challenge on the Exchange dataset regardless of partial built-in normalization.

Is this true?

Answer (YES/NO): NO